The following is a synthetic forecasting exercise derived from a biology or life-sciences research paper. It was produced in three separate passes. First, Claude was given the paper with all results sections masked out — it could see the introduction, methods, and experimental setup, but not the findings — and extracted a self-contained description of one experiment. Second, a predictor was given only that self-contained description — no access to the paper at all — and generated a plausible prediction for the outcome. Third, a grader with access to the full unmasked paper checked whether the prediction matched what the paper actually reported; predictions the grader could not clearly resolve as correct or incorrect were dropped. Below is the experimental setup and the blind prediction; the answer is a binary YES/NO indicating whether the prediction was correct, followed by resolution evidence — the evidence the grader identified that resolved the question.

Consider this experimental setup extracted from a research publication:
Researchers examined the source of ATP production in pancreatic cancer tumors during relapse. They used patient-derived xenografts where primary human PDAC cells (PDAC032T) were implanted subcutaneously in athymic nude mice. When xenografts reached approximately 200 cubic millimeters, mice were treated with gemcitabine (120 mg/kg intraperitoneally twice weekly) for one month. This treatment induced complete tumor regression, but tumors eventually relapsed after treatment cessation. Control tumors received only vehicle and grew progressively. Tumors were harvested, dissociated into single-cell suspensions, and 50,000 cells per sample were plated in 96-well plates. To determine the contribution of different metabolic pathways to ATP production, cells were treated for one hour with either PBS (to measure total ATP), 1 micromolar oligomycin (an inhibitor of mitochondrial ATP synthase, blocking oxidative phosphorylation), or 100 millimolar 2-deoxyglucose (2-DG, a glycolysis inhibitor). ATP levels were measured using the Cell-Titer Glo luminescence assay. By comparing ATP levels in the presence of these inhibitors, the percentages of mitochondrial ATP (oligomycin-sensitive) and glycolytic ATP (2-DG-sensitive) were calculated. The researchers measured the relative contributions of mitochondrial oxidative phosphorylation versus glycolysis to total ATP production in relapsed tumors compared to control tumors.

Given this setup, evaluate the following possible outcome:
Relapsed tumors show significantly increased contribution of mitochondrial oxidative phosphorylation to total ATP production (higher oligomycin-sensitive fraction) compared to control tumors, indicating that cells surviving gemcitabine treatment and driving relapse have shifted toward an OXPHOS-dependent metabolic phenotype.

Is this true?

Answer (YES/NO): NO